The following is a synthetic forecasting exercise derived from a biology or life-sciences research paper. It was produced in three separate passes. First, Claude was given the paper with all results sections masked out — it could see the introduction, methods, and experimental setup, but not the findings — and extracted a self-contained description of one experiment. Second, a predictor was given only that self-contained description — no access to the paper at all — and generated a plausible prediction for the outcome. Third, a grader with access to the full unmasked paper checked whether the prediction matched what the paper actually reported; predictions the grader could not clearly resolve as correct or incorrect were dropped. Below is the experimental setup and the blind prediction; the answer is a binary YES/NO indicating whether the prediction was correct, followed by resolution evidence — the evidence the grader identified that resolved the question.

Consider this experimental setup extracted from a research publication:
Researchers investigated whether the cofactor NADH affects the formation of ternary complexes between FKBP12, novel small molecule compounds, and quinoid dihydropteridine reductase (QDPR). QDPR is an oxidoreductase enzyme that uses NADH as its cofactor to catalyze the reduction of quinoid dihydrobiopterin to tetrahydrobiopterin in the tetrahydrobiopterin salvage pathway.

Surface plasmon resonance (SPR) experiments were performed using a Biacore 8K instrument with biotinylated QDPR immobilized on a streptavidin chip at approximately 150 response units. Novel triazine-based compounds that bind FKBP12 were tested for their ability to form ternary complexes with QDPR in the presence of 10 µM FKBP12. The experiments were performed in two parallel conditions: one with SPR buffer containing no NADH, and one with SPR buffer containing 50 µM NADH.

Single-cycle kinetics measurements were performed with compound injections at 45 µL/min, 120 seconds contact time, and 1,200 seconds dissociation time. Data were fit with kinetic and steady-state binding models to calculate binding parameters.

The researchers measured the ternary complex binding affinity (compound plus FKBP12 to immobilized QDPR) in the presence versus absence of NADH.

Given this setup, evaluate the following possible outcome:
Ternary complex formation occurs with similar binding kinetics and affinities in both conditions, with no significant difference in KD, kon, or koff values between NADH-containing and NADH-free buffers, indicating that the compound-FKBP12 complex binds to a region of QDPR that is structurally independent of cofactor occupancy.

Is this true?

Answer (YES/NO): NO